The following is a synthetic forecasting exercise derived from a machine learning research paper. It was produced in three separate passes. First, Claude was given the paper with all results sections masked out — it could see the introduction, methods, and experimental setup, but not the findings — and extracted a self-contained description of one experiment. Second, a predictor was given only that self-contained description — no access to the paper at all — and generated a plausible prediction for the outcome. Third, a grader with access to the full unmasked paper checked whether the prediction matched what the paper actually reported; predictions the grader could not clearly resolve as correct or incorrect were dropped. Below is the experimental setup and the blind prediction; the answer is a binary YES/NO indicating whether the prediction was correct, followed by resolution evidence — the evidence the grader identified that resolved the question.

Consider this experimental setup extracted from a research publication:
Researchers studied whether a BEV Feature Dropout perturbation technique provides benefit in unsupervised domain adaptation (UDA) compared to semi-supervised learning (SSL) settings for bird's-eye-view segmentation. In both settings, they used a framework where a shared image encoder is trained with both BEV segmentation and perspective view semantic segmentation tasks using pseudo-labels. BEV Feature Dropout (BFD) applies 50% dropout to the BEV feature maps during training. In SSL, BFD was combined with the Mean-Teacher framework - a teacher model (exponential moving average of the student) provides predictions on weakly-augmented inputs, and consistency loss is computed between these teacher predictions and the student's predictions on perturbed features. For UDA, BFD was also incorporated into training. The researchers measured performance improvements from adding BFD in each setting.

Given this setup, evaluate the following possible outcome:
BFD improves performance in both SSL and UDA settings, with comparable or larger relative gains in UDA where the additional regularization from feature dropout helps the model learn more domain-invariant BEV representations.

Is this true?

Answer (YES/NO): NO